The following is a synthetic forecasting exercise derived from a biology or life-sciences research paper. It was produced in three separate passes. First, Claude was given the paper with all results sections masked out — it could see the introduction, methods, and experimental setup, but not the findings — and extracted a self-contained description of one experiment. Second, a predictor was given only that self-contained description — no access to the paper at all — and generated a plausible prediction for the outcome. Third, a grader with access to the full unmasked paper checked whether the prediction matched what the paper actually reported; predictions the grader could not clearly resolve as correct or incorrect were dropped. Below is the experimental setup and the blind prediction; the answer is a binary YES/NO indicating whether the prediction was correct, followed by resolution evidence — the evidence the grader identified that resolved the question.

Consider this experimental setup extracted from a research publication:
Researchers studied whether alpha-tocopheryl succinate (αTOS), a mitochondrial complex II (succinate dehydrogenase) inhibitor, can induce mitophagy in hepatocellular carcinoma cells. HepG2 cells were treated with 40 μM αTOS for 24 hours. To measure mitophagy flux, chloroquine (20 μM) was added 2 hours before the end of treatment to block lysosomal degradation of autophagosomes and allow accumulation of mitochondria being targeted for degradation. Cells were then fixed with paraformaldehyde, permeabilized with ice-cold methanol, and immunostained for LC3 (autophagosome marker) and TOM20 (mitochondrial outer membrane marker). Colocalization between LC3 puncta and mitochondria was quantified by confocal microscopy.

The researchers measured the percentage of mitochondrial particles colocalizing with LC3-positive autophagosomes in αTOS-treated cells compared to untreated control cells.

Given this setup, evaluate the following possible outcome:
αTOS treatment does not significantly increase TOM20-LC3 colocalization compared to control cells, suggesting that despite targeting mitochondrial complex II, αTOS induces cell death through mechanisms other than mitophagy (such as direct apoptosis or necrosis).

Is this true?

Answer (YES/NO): NO